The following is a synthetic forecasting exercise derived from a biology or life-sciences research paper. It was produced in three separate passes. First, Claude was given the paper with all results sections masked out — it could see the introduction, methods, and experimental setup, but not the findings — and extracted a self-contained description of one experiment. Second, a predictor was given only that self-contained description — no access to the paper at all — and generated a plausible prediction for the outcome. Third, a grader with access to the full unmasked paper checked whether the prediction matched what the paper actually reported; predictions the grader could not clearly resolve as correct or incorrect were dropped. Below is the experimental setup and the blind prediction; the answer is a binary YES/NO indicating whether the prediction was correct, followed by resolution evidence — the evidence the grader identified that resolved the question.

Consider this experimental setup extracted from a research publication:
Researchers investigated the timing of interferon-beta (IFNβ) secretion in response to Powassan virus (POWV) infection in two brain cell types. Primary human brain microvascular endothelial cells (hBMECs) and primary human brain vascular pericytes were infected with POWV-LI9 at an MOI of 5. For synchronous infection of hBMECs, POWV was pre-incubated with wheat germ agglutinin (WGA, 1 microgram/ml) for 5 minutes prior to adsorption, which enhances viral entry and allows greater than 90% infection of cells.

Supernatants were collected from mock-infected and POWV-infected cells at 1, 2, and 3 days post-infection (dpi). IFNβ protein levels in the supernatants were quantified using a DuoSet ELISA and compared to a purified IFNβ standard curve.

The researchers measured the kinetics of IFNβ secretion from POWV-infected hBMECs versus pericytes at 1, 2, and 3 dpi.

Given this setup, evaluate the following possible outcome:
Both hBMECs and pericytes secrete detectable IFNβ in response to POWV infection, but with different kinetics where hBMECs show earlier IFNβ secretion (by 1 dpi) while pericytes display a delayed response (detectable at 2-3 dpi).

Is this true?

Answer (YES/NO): YES